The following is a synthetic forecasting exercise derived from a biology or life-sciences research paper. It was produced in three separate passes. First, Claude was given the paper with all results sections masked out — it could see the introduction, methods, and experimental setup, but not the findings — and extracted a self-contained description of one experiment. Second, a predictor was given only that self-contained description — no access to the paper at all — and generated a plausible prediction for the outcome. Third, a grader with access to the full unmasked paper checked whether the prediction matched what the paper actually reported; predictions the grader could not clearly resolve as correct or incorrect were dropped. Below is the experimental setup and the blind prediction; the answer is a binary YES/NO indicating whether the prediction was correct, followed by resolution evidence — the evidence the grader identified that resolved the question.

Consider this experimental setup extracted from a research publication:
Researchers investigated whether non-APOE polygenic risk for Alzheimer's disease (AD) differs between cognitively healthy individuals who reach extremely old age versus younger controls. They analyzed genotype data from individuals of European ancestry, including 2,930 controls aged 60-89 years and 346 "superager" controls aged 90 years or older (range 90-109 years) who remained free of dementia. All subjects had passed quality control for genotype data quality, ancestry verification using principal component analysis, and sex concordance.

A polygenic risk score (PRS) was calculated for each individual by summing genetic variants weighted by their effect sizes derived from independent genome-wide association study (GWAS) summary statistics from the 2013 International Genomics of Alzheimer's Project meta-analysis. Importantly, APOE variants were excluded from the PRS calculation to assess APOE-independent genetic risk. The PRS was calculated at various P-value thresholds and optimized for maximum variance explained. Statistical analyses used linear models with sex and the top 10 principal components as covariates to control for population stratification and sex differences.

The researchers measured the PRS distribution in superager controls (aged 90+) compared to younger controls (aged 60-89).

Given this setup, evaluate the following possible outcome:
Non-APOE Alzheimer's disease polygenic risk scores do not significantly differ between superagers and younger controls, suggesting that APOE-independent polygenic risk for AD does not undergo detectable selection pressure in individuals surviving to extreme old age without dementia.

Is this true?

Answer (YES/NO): NO